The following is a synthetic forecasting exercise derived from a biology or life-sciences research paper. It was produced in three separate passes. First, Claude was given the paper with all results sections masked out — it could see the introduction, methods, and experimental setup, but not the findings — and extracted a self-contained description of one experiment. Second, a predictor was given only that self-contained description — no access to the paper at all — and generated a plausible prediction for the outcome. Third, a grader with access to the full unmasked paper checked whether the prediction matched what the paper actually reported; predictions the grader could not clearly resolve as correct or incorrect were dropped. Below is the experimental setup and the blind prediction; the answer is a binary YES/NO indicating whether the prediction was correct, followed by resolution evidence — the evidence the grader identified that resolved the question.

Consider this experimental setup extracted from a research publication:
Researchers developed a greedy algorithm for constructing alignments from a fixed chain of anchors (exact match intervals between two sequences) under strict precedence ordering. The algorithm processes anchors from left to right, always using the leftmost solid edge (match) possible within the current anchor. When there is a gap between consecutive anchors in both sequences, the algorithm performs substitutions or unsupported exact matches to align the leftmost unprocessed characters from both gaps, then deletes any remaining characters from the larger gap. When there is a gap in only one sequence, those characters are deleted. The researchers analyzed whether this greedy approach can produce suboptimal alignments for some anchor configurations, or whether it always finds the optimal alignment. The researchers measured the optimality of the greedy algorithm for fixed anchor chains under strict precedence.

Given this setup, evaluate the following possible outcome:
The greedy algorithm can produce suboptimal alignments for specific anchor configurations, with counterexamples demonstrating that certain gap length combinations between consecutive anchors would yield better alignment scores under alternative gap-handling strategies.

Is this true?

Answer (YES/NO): NO